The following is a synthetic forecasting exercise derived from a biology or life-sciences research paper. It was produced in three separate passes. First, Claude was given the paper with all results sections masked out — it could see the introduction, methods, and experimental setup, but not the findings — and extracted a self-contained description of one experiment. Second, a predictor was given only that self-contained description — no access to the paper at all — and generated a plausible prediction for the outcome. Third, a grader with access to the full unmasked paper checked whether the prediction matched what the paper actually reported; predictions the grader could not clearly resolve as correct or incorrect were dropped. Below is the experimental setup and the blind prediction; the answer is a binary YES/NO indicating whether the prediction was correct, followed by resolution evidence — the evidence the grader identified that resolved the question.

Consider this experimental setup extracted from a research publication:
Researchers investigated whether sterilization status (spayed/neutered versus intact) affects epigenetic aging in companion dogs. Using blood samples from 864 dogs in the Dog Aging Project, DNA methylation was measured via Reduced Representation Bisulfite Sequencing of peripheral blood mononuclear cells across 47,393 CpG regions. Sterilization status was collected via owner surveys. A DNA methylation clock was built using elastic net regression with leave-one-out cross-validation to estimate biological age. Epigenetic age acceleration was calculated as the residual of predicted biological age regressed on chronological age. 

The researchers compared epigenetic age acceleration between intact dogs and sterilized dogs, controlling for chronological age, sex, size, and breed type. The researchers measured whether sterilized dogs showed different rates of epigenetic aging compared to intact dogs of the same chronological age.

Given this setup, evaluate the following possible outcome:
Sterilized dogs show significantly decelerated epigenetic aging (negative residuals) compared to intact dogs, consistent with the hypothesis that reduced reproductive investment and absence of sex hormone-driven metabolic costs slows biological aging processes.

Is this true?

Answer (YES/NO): NO